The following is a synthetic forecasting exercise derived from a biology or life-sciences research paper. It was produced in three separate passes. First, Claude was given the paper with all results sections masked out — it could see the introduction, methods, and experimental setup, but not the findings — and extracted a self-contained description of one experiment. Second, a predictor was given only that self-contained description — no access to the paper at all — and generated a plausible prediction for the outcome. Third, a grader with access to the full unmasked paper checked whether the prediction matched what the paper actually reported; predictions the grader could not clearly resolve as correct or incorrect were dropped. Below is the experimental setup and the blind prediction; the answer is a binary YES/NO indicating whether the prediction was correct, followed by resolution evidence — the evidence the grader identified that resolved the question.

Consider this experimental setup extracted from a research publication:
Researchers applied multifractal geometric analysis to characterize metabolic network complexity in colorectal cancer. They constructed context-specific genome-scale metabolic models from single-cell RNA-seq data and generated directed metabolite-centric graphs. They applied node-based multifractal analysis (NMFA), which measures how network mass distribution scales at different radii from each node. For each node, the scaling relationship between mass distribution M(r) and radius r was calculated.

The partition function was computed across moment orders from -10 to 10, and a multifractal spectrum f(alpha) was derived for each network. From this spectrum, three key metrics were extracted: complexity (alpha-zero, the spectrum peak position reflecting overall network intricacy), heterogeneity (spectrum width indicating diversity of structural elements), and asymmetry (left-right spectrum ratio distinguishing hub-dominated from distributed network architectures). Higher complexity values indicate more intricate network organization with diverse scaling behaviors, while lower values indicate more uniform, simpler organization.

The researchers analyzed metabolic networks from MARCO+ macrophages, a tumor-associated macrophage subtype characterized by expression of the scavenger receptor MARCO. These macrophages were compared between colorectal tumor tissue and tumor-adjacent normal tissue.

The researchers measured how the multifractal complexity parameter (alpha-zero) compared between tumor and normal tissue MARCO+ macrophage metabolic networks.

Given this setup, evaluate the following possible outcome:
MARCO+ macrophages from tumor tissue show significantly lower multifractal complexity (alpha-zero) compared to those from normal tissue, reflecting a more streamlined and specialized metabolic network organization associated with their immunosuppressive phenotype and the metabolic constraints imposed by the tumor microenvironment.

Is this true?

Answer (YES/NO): NO